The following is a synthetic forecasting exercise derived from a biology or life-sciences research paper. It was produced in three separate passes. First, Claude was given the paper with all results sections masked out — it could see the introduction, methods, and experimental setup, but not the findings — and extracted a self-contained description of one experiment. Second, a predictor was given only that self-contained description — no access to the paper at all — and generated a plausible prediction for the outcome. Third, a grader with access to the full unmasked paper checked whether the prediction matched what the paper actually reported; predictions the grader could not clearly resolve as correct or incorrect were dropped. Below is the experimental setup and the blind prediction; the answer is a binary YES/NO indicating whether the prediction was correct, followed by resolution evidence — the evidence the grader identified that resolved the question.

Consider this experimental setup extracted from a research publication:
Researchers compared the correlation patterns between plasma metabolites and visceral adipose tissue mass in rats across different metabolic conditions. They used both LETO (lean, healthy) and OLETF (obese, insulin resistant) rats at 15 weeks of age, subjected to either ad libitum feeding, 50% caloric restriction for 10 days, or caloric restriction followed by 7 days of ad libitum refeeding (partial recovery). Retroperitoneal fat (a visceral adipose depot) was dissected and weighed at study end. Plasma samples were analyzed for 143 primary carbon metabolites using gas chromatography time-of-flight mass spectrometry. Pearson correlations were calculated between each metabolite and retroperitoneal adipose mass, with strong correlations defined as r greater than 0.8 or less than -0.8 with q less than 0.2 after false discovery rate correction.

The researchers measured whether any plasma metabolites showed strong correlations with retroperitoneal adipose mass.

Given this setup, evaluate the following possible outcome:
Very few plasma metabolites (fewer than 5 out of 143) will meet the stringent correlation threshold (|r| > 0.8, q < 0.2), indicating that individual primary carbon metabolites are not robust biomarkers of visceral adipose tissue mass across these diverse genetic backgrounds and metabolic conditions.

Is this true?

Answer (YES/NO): YES